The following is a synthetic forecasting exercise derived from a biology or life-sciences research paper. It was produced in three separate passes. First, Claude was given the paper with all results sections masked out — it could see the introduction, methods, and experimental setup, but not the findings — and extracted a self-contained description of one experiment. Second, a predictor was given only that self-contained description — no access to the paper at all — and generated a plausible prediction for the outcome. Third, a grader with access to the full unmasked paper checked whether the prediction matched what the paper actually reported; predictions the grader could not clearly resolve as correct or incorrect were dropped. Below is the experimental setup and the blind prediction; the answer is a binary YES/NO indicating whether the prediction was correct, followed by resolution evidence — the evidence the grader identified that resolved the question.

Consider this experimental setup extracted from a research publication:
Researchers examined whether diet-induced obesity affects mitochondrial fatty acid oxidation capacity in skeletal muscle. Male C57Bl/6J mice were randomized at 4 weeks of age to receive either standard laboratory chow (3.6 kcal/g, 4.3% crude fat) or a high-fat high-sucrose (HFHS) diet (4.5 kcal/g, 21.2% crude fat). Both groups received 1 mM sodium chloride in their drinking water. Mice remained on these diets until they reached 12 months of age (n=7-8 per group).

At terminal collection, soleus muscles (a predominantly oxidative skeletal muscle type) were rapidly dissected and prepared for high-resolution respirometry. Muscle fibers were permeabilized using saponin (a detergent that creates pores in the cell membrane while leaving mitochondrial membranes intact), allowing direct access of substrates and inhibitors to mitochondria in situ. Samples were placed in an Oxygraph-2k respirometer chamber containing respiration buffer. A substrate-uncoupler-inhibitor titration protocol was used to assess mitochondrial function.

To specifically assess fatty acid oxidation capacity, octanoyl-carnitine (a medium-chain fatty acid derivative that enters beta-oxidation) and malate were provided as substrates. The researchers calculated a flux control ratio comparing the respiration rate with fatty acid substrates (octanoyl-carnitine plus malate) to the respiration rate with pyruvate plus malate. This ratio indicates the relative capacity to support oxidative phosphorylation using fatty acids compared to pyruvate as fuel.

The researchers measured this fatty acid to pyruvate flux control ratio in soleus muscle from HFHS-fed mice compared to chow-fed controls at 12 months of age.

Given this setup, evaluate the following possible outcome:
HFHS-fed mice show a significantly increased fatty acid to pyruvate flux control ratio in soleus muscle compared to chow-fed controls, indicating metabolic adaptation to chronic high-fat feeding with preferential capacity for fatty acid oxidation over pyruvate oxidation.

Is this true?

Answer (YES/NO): NO